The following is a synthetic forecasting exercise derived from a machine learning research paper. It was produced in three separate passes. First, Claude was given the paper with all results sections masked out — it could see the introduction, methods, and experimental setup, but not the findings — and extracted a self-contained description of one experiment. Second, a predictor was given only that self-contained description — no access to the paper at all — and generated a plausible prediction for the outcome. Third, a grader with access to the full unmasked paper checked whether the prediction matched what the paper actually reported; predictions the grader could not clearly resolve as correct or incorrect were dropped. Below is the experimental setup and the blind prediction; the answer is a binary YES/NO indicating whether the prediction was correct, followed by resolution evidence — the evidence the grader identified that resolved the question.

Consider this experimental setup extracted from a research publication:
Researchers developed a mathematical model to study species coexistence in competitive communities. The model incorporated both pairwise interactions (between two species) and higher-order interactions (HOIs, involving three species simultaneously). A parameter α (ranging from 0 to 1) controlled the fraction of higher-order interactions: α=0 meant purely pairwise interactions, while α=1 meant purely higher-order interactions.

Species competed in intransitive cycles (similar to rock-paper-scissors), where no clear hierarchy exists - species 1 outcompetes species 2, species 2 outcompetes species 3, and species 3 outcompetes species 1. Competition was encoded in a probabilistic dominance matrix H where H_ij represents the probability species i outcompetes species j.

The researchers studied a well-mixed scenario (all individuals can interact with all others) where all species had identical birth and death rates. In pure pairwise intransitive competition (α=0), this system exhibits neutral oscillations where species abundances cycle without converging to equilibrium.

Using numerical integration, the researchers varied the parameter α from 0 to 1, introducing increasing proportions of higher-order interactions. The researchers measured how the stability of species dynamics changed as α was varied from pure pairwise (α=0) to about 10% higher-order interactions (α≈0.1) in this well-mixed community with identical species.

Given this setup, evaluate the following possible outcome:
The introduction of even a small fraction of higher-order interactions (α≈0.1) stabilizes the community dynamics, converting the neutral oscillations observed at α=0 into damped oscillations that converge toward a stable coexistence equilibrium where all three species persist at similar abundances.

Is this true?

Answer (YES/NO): YES